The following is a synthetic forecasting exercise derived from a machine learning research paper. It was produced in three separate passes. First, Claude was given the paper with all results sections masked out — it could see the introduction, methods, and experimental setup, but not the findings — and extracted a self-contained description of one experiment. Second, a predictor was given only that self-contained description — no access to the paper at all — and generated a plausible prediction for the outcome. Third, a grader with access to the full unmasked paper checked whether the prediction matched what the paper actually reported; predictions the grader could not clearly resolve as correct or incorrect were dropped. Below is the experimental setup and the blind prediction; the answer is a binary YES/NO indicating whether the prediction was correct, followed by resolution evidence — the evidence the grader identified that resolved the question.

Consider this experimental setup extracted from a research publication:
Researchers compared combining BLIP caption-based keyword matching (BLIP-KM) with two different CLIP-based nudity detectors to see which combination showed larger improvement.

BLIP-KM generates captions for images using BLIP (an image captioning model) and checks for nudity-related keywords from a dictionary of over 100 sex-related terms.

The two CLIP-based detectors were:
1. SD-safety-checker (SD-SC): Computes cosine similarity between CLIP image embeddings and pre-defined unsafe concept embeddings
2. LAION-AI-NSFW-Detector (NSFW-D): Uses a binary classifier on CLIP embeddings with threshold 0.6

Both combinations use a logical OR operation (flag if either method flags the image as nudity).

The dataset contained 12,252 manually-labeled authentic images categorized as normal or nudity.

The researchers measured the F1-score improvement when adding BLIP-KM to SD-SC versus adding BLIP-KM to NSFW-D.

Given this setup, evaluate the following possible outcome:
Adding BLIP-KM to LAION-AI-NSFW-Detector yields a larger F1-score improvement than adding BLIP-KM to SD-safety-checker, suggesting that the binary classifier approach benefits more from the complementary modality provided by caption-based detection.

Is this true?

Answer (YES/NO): NO